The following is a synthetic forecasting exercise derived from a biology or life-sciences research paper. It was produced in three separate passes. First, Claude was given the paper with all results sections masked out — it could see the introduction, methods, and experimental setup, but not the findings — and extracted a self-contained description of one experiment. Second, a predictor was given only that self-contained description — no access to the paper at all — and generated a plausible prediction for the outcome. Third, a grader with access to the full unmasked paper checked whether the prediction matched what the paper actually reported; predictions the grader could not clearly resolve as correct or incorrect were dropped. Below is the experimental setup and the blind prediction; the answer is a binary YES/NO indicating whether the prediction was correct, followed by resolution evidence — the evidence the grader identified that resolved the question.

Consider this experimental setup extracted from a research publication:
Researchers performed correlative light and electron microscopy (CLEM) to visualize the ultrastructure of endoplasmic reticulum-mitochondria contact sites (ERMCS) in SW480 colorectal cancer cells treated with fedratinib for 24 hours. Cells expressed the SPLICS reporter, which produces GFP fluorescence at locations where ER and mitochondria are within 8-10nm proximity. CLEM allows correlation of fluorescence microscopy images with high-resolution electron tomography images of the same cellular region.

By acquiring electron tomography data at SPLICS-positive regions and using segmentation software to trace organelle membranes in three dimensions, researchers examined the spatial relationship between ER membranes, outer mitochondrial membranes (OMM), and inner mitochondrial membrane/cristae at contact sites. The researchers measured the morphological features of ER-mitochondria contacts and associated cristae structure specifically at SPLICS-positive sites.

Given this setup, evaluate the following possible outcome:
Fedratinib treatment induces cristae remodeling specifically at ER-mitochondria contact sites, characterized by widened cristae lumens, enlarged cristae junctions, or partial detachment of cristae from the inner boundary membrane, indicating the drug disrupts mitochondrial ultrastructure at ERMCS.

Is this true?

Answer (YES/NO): NO